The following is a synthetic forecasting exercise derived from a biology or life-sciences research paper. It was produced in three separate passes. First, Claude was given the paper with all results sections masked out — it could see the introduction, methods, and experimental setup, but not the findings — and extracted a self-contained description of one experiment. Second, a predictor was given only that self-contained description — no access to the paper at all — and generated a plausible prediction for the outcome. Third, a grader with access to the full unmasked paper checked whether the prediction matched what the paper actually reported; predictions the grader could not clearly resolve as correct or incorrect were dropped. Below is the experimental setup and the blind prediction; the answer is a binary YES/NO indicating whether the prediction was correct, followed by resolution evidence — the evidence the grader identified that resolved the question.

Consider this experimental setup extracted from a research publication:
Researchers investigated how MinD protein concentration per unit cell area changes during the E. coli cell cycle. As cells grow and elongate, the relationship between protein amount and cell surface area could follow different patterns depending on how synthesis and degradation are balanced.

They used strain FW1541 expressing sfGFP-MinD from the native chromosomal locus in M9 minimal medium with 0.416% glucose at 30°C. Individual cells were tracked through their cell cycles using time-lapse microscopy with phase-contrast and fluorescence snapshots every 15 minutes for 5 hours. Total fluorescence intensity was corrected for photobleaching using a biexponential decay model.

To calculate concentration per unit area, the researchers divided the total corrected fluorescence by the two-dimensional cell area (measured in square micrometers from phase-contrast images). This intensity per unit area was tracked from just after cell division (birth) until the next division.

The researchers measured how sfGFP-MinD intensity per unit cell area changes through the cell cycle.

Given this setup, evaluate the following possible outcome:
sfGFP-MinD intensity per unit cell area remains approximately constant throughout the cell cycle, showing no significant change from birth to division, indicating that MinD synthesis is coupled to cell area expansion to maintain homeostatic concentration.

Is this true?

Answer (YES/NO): YES